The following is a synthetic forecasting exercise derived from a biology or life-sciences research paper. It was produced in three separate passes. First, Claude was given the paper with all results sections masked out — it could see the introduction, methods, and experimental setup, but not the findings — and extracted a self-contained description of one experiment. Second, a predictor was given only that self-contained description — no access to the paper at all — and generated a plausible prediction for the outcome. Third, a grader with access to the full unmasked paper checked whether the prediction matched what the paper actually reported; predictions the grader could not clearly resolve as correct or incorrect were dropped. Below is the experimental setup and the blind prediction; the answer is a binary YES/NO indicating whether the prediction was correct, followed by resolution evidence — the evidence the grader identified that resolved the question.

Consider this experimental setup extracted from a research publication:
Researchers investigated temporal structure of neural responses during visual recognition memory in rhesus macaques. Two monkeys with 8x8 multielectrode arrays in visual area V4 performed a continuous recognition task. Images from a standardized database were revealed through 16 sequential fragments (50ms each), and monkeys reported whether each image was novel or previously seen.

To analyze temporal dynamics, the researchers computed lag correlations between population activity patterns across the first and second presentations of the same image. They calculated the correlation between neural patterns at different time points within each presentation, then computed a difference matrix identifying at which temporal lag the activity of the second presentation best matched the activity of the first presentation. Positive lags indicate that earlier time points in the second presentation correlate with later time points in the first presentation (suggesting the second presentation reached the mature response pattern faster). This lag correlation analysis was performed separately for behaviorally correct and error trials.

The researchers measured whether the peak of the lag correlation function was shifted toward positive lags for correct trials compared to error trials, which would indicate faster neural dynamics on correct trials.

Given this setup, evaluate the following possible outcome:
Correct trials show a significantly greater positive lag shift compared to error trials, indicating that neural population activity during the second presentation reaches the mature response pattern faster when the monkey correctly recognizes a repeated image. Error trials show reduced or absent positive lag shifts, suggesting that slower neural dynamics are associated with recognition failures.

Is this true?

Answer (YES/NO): YES